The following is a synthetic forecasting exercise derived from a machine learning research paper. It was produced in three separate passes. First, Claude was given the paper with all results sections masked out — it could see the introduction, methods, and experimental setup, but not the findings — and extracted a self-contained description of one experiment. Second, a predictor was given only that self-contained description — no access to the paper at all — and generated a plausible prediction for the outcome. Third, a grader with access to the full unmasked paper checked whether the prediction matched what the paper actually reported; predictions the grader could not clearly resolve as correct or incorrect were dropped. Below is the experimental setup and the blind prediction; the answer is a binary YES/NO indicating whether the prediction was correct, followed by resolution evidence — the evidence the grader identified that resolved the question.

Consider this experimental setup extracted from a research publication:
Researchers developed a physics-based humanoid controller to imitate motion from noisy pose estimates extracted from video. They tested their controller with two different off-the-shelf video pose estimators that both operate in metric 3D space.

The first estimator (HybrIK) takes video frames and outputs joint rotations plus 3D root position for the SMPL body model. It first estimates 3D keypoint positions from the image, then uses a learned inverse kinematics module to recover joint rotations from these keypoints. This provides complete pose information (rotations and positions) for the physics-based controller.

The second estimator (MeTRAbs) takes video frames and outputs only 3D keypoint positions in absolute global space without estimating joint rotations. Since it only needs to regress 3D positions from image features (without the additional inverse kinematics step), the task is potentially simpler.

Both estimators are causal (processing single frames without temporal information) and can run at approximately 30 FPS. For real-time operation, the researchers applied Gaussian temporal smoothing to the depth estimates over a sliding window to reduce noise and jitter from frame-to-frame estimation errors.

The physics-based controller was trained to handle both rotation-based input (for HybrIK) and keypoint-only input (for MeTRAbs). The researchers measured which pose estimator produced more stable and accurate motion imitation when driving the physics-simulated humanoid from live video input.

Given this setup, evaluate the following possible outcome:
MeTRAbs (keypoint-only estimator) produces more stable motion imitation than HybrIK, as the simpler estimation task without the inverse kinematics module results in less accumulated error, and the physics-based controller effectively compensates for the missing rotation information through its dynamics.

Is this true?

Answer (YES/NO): YES